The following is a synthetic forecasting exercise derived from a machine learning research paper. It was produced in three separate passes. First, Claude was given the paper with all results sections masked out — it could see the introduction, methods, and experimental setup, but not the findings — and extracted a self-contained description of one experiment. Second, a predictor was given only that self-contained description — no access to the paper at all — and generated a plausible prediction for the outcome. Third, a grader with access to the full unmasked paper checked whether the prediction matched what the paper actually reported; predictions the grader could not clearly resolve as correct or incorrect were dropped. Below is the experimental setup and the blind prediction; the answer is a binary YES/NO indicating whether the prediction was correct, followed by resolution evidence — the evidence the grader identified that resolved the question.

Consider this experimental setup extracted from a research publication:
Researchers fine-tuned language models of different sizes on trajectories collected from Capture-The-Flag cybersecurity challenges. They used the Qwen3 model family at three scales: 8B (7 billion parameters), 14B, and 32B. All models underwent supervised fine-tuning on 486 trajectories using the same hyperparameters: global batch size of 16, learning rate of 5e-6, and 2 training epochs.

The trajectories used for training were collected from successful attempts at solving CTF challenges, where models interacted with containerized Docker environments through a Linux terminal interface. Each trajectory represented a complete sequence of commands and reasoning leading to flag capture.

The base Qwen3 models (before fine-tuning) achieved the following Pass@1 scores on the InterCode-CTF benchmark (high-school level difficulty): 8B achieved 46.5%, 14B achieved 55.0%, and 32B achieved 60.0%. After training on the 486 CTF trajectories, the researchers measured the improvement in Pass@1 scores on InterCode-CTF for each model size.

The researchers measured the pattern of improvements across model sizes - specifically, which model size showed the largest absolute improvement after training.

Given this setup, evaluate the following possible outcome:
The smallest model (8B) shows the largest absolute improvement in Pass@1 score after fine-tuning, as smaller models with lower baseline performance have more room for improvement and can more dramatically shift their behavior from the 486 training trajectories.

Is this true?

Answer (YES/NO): NO